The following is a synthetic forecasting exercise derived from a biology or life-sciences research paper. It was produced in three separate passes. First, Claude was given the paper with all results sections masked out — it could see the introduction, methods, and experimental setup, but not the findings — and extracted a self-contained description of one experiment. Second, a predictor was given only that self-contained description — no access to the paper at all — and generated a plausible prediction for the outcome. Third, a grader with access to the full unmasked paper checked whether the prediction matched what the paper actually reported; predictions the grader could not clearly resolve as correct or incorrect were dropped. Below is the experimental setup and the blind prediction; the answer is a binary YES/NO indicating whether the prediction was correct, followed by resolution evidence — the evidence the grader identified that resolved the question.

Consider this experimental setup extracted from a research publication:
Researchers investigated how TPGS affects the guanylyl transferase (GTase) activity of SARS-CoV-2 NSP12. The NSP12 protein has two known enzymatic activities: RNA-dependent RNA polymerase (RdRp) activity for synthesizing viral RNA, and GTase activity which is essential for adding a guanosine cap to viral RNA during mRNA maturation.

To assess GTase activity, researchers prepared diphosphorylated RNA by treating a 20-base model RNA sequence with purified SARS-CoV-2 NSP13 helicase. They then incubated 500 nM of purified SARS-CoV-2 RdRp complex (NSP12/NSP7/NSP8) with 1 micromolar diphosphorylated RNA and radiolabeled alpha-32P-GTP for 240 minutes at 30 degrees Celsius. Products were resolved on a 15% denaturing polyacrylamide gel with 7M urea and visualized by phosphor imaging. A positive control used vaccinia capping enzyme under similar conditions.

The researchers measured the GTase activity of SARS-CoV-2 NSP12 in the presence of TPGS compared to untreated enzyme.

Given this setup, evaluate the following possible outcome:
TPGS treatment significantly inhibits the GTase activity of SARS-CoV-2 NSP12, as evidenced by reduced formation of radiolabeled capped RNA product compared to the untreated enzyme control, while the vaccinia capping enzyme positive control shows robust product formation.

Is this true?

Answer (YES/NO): NO